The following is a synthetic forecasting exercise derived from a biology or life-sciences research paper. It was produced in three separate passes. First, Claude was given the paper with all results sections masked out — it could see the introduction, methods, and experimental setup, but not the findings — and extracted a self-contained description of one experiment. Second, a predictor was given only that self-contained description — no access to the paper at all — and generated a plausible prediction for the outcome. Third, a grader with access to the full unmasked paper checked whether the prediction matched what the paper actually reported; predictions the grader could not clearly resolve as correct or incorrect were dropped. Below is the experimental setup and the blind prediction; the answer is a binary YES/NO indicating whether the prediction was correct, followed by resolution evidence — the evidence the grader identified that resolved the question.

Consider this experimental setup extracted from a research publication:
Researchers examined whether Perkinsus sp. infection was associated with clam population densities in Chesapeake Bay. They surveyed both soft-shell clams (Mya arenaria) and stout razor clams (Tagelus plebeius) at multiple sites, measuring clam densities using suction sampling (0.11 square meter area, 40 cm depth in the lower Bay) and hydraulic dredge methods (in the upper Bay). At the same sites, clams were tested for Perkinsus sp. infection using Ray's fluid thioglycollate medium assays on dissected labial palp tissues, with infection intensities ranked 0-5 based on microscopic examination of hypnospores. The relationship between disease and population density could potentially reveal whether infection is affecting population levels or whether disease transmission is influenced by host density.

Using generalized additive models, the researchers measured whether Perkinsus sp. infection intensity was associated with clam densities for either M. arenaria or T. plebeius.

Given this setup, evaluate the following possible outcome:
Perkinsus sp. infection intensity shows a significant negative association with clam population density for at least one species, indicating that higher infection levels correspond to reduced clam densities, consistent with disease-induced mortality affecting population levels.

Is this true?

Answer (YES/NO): NO